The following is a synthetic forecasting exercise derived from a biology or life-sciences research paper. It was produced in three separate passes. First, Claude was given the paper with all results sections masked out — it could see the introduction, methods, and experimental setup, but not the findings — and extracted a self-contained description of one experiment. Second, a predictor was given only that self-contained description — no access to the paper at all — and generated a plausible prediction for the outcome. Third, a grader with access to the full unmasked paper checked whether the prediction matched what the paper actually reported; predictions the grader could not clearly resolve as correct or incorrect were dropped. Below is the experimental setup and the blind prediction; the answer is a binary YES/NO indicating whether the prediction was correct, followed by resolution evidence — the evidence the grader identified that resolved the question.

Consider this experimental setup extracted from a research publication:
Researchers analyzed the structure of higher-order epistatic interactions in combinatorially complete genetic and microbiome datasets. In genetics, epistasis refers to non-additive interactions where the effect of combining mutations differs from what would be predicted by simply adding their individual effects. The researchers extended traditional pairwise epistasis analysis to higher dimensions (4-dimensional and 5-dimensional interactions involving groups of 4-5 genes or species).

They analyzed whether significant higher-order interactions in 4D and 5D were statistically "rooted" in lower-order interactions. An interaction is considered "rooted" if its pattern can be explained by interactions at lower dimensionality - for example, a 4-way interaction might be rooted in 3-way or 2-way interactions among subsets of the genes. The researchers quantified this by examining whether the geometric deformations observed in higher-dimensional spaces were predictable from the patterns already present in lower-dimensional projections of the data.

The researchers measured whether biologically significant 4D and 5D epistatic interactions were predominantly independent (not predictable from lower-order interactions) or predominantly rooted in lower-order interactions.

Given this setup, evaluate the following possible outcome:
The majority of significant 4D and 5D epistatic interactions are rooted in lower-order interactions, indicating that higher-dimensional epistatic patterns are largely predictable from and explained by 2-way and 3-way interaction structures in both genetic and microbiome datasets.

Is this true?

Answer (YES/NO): YES